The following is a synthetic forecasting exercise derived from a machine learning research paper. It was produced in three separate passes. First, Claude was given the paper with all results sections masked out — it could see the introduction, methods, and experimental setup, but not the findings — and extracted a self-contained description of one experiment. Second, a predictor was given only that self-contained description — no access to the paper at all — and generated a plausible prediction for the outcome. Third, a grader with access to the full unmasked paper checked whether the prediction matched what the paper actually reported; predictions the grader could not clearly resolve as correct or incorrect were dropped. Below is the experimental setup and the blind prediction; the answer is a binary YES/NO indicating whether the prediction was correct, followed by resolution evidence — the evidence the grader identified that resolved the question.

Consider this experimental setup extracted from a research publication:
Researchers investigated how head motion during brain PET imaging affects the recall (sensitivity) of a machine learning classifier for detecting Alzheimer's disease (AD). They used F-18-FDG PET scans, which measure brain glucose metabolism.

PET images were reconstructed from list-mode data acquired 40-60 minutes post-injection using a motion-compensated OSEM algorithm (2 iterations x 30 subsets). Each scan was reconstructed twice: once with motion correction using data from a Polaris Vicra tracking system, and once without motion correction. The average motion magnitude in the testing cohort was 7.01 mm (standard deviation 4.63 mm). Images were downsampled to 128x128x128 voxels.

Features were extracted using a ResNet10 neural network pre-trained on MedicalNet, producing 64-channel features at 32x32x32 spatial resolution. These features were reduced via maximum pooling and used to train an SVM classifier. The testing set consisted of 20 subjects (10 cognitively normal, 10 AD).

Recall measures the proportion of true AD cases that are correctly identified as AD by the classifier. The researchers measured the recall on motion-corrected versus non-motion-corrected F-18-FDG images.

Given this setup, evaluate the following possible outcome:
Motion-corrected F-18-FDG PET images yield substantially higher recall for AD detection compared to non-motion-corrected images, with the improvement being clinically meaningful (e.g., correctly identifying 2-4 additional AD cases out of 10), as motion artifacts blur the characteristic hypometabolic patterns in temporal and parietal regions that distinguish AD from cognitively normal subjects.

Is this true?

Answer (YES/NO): NO